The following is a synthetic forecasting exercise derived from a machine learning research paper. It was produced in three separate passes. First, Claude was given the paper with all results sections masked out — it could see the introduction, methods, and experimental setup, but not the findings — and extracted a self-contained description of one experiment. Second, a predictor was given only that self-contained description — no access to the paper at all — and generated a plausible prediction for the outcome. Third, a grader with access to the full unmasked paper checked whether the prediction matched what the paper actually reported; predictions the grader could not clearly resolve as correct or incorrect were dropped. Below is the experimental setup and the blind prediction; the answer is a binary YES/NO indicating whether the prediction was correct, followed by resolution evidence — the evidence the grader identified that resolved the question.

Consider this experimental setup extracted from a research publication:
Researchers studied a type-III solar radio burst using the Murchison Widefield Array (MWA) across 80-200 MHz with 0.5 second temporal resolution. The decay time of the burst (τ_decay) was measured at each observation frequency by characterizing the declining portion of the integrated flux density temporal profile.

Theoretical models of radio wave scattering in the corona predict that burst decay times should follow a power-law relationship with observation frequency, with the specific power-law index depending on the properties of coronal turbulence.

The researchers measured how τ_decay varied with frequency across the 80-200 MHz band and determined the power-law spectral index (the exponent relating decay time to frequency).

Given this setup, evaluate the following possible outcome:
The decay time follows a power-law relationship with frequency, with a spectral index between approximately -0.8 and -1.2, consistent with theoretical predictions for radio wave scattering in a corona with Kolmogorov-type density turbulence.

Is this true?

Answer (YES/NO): YES